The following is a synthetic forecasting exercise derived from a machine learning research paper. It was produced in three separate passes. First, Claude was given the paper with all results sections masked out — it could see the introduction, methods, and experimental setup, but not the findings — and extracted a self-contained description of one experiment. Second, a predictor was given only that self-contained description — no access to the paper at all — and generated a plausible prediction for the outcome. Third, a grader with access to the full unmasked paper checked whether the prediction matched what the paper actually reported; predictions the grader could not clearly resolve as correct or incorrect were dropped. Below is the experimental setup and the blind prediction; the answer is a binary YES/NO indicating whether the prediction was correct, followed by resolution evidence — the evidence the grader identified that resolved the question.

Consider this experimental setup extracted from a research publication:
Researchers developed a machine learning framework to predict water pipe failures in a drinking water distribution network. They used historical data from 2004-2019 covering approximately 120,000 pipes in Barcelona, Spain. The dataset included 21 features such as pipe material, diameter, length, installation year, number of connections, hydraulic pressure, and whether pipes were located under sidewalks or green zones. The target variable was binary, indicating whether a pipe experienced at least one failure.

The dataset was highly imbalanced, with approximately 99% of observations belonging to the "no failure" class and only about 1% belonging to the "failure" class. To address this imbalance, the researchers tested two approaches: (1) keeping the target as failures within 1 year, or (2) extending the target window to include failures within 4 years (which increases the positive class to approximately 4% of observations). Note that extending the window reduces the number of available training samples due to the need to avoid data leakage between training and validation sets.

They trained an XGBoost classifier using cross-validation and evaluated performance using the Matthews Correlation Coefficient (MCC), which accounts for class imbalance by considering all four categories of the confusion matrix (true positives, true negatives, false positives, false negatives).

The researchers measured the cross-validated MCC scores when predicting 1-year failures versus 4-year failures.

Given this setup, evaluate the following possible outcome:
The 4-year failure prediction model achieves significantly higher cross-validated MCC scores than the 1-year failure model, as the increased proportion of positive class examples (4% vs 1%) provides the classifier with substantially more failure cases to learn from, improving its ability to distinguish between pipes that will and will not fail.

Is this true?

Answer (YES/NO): YES